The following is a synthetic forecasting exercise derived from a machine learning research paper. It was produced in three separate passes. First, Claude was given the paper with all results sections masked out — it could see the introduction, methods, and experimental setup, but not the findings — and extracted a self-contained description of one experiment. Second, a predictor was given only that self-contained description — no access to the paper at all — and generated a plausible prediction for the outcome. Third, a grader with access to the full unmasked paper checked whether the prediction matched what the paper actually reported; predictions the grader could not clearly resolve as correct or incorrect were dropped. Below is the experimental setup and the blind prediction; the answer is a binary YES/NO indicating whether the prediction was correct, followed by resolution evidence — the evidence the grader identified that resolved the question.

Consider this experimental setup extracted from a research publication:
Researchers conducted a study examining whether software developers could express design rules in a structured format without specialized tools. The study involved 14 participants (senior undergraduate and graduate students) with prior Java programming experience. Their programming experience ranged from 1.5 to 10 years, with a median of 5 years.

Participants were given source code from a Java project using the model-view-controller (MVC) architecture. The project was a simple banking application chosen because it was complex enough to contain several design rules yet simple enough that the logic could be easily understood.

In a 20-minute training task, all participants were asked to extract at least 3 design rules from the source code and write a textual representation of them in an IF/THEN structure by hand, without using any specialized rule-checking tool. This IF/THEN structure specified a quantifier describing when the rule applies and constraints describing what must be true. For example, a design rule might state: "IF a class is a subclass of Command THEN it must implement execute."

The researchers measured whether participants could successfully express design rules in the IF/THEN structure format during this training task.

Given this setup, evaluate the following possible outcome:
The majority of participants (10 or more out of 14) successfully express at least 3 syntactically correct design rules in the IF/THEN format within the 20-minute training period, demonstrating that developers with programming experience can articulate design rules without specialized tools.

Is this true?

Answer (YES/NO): YES